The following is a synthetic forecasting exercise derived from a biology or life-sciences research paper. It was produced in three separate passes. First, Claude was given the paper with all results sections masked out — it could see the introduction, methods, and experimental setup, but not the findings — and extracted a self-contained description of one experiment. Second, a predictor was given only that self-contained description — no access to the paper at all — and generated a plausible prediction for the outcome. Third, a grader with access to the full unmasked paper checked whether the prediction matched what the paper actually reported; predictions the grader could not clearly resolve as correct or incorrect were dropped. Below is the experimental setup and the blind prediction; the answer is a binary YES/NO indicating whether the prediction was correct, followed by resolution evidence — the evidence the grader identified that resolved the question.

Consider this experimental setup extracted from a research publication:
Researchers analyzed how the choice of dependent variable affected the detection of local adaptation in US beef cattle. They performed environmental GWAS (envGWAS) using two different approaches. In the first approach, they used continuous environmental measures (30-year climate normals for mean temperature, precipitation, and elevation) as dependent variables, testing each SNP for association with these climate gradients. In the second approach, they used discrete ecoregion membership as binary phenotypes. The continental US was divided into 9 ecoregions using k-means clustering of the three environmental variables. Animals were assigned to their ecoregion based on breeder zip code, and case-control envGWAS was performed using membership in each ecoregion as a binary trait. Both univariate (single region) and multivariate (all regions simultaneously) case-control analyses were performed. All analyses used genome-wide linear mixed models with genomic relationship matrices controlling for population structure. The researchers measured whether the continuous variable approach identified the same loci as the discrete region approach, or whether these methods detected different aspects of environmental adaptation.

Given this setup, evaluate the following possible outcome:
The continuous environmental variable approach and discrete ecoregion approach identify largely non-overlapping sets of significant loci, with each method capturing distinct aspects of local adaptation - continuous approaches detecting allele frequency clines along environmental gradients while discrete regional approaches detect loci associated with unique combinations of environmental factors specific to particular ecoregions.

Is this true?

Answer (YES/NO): YES